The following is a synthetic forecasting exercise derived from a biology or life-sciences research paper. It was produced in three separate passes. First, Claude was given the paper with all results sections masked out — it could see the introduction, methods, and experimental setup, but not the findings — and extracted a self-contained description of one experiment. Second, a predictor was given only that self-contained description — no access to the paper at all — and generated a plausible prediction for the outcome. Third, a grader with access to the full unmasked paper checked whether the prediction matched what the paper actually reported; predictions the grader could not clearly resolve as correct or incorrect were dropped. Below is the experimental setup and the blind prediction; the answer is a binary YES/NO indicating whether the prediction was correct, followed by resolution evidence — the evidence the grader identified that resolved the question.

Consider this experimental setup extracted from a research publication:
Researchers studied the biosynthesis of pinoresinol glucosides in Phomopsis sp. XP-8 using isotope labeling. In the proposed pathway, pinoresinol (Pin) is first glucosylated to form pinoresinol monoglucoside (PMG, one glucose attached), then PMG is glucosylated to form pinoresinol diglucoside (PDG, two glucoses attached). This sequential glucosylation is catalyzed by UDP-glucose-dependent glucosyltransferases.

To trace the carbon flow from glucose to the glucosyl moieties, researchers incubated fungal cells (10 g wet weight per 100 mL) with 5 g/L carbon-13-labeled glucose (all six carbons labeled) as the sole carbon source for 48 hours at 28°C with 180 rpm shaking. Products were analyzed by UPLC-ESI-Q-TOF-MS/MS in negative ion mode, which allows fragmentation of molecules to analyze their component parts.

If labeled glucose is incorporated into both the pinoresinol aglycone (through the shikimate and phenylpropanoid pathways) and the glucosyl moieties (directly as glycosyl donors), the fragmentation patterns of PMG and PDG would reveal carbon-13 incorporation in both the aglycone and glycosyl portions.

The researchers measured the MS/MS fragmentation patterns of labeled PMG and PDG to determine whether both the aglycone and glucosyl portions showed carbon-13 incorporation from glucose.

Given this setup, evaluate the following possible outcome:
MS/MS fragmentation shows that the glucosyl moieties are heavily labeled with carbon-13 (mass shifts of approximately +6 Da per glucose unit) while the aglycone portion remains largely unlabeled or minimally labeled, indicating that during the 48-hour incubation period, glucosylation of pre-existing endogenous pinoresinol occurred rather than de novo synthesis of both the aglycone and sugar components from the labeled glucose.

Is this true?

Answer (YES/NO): NO